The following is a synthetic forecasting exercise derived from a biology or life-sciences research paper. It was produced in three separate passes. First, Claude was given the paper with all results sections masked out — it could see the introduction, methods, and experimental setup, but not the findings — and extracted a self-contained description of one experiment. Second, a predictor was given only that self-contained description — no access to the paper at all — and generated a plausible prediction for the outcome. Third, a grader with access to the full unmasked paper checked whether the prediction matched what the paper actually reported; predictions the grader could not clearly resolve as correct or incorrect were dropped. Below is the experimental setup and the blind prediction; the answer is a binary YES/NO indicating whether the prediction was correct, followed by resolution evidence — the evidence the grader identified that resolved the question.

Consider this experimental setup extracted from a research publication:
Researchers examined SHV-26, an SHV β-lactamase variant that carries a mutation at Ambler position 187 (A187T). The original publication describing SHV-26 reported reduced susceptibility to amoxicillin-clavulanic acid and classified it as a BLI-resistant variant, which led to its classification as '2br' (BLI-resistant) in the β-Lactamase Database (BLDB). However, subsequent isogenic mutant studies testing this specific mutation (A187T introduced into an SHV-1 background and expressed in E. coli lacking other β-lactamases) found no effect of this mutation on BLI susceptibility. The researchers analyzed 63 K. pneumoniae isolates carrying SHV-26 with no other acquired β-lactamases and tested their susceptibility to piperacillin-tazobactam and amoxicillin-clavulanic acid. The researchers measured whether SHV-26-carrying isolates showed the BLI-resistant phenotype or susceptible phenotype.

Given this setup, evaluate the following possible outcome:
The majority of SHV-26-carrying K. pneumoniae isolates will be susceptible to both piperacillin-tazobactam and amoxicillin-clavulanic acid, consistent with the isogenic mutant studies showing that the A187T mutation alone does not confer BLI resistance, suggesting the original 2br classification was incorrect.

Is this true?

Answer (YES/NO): YES